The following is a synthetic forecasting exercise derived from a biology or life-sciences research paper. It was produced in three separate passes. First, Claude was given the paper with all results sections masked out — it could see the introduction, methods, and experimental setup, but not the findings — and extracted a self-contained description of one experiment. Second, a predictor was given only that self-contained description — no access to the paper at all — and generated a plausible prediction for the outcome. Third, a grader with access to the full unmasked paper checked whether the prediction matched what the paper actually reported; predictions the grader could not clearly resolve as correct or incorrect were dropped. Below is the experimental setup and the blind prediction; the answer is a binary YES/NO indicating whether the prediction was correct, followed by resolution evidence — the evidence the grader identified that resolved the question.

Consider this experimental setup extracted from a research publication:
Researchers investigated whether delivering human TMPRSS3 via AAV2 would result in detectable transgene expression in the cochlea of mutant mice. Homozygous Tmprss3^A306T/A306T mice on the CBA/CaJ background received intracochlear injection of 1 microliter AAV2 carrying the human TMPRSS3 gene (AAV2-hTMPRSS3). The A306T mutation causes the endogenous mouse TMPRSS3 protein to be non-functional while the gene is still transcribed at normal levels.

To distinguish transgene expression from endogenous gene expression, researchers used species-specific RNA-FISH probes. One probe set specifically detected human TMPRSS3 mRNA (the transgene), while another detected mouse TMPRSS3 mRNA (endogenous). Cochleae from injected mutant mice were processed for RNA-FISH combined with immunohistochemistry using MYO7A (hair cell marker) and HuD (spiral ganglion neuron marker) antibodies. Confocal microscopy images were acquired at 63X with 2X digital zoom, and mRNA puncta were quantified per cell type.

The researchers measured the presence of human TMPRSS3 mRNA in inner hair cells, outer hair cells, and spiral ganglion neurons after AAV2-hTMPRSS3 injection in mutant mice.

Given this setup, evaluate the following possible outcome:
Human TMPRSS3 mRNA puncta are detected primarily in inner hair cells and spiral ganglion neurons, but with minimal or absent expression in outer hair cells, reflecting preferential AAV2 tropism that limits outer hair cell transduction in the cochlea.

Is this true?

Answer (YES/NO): NO